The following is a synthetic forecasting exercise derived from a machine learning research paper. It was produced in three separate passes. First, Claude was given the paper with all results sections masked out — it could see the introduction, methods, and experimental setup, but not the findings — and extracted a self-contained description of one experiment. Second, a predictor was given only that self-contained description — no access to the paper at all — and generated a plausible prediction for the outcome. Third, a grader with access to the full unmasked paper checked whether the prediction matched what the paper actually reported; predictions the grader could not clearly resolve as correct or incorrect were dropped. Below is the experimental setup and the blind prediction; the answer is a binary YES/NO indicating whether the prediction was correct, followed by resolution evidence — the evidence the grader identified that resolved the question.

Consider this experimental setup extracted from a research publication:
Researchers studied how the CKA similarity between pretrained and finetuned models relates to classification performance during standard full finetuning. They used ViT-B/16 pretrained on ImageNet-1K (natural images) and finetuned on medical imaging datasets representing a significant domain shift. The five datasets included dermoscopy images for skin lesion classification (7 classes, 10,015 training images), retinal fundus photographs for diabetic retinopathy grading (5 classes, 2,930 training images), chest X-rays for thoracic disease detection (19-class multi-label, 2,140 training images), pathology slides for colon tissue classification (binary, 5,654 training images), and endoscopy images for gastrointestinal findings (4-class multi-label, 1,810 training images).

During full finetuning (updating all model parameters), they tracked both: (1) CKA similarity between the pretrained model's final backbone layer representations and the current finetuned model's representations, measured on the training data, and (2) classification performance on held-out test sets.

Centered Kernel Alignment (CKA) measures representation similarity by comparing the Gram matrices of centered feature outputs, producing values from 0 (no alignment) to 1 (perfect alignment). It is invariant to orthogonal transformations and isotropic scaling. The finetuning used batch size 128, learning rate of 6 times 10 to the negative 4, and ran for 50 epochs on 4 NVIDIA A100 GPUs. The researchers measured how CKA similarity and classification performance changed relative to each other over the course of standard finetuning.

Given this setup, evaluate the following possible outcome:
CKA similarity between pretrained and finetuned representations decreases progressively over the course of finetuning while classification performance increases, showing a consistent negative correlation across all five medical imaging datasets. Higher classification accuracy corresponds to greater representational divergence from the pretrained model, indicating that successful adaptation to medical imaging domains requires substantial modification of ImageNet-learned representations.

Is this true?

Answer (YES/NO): YES